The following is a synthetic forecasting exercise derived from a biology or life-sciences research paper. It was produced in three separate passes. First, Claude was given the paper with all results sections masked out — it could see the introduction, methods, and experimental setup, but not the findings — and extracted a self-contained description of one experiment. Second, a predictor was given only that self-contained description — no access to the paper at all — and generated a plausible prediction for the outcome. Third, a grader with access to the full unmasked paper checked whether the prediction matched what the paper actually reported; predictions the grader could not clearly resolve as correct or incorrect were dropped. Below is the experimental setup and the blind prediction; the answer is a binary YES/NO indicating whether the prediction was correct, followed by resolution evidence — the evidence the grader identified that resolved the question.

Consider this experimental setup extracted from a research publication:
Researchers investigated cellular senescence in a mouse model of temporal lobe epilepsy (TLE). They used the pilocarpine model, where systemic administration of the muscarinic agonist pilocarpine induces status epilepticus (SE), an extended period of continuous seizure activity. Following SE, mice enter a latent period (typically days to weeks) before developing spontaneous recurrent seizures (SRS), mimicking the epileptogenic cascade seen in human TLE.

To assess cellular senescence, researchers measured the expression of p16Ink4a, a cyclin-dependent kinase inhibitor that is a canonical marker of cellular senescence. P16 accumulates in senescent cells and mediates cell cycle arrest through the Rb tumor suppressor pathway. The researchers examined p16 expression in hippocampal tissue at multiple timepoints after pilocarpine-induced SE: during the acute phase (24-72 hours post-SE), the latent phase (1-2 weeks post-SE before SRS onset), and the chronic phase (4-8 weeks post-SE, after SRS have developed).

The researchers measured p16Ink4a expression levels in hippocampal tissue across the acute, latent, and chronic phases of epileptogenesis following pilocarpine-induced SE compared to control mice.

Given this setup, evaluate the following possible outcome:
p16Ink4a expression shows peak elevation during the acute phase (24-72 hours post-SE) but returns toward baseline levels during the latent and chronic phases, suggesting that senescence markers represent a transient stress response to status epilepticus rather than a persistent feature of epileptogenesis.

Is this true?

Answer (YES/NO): NO